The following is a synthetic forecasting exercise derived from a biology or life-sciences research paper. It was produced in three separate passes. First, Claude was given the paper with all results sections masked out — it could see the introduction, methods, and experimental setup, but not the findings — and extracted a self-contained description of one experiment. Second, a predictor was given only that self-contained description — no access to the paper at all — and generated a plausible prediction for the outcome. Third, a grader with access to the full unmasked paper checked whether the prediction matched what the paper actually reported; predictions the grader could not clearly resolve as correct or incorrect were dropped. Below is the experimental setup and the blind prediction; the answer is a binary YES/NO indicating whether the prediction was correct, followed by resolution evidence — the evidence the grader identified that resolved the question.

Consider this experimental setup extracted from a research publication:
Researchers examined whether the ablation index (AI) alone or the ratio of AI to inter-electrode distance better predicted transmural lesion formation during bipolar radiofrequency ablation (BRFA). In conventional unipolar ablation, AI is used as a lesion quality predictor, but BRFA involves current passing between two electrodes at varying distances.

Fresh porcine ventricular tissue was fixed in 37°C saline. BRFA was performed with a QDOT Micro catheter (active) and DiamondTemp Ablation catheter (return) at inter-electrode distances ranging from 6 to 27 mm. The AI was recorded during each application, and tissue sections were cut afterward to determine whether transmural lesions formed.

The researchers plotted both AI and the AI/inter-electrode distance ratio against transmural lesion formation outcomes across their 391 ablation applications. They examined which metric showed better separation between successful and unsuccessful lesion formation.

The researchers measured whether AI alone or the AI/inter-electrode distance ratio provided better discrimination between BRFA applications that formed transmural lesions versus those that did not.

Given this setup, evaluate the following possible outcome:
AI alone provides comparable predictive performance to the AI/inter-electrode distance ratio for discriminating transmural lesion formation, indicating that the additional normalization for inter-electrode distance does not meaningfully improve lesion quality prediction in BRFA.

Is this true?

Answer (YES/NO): NO